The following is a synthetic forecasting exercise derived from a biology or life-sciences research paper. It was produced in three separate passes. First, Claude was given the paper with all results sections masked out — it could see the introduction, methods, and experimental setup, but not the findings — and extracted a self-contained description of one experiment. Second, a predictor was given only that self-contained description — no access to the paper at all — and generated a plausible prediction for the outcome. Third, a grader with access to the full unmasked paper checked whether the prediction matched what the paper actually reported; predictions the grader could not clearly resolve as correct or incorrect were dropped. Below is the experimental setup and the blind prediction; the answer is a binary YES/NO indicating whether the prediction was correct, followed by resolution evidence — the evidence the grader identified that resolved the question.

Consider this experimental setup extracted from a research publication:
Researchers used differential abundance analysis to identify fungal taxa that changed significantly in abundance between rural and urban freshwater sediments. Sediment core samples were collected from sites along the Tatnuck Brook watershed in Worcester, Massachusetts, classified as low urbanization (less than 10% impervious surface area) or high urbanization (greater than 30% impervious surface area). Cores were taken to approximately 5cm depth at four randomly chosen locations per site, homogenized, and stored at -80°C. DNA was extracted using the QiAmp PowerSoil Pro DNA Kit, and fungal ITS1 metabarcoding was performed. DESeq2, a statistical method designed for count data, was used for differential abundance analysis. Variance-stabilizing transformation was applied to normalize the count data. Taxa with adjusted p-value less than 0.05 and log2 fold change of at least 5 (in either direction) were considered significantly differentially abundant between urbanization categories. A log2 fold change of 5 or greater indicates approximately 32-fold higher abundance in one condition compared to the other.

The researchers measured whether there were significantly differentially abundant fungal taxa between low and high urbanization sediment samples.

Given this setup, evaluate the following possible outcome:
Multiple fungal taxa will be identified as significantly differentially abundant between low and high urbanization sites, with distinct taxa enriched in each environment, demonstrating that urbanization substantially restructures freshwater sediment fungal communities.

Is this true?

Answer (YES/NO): YES